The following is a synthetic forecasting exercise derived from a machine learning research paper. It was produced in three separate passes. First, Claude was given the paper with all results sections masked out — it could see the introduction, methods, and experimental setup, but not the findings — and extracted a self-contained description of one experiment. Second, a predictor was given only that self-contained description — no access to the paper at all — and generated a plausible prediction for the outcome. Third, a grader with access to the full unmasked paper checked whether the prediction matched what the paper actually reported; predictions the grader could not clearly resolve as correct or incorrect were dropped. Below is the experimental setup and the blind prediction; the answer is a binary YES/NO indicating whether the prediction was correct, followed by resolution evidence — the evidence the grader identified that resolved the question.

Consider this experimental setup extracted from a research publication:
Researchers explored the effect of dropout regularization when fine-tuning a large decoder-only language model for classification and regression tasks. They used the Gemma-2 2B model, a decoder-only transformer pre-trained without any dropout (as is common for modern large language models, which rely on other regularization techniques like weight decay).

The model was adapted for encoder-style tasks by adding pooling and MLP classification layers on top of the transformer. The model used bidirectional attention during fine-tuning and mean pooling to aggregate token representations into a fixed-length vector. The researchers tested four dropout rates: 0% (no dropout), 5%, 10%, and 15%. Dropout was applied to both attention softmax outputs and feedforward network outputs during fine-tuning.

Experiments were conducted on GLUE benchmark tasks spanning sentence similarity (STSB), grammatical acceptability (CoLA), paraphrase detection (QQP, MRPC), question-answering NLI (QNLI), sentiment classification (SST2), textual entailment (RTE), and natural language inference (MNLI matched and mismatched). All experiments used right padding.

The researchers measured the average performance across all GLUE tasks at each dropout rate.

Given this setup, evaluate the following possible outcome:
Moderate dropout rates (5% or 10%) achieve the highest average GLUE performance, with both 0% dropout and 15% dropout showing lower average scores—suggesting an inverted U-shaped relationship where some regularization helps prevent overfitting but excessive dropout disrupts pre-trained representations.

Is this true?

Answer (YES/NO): YES